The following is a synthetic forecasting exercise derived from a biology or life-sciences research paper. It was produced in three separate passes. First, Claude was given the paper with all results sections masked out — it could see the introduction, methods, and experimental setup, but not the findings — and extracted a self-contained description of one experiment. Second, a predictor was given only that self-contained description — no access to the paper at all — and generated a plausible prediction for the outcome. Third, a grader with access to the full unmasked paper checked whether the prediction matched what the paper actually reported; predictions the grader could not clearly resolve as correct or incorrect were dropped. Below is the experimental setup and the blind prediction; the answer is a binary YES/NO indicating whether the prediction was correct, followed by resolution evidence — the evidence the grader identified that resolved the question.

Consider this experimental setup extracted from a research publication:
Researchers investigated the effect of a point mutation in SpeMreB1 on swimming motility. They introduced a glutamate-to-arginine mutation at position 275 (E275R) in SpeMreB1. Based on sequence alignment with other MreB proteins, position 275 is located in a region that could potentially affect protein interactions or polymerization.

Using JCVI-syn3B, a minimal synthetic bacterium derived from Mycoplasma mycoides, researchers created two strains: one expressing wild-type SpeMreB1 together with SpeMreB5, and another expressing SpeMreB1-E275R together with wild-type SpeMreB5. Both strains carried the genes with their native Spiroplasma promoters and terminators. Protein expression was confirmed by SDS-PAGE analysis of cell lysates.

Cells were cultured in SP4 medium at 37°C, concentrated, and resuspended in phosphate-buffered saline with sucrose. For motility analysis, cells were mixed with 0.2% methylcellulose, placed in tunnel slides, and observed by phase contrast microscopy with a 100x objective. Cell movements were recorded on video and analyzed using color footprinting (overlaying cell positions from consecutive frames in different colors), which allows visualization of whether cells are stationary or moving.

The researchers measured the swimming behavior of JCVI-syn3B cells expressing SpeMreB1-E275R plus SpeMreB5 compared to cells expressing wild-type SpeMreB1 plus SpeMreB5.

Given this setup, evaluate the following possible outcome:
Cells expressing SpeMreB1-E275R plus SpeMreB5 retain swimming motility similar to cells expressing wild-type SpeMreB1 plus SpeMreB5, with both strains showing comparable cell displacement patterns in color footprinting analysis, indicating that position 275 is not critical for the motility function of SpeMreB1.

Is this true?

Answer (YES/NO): NO